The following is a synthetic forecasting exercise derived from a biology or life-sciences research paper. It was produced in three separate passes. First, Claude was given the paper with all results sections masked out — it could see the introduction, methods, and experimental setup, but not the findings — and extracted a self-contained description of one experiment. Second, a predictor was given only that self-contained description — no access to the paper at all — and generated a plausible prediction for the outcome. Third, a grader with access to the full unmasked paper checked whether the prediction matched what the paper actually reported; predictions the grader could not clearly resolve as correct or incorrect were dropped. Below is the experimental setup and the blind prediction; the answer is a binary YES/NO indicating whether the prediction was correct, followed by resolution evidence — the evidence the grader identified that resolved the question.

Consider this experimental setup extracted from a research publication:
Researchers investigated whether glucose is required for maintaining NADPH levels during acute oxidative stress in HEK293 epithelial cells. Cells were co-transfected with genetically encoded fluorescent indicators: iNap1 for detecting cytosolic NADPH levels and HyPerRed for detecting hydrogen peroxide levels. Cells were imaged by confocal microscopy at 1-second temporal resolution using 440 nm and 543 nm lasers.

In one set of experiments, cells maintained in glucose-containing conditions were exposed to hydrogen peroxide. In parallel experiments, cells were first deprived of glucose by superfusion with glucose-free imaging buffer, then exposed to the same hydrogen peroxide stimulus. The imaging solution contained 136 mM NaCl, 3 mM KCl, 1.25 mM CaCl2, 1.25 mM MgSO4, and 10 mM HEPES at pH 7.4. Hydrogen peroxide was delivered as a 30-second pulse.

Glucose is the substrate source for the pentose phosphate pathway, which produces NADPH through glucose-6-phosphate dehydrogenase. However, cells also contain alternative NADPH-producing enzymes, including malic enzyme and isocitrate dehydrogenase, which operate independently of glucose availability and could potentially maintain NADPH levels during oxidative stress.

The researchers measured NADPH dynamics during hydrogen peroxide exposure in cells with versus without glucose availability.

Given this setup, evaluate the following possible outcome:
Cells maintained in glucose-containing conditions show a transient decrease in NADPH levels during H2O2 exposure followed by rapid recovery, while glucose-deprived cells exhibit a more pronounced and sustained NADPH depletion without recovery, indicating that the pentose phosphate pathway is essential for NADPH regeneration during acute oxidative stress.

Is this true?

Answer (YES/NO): NO